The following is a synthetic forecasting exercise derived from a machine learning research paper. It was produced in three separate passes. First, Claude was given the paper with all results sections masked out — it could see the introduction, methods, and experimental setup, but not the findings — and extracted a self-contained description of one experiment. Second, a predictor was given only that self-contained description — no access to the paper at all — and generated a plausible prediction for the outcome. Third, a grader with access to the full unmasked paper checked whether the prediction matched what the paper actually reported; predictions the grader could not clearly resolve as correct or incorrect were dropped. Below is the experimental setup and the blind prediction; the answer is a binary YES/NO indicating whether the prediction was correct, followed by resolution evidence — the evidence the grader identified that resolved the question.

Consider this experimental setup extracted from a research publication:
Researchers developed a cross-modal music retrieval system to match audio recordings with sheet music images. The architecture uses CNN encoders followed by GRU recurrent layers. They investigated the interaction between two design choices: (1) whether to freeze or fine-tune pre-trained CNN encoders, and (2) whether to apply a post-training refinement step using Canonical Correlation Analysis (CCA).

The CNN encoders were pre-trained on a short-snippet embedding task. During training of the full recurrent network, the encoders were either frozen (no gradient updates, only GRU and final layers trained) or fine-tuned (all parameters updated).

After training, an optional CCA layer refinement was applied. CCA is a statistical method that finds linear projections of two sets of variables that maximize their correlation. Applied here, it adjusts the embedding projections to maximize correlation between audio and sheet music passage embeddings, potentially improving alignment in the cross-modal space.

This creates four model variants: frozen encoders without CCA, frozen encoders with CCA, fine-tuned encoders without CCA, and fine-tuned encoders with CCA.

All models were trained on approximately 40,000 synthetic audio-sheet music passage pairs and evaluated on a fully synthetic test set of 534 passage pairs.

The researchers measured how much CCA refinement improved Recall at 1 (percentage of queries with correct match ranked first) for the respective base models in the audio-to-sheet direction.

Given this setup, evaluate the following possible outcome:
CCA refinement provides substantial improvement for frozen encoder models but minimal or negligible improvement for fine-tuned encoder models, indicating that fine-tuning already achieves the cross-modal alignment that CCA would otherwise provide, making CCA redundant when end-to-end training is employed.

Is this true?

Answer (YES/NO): NO